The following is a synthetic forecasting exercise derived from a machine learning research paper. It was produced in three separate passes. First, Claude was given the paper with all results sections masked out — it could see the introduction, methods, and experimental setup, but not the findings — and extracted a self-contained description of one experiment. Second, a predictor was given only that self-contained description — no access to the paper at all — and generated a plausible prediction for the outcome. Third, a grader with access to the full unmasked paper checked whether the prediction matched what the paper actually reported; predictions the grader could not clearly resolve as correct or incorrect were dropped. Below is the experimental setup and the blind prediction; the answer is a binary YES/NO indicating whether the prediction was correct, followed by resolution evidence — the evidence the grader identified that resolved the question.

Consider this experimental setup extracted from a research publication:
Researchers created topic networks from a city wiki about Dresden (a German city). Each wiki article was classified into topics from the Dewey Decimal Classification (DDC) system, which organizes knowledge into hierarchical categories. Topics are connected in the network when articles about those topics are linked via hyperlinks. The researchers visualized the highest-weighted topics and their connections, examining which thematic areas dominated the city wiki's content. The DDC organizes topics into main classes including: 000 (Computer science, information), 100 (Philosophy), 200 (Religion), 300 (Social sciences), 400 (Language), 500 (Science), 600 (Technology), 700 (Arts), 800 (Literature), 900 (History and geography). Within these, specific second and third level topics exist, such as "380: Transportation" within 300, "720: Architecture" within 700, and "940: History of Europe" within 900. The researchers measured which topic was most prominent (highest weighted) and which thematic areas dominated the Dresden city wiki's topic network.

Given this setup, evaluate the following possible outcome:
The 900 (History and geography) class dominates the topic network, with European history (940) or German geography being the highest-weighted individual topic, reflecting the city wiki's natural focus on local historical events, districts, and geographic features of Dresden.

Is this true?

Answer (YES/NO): NO